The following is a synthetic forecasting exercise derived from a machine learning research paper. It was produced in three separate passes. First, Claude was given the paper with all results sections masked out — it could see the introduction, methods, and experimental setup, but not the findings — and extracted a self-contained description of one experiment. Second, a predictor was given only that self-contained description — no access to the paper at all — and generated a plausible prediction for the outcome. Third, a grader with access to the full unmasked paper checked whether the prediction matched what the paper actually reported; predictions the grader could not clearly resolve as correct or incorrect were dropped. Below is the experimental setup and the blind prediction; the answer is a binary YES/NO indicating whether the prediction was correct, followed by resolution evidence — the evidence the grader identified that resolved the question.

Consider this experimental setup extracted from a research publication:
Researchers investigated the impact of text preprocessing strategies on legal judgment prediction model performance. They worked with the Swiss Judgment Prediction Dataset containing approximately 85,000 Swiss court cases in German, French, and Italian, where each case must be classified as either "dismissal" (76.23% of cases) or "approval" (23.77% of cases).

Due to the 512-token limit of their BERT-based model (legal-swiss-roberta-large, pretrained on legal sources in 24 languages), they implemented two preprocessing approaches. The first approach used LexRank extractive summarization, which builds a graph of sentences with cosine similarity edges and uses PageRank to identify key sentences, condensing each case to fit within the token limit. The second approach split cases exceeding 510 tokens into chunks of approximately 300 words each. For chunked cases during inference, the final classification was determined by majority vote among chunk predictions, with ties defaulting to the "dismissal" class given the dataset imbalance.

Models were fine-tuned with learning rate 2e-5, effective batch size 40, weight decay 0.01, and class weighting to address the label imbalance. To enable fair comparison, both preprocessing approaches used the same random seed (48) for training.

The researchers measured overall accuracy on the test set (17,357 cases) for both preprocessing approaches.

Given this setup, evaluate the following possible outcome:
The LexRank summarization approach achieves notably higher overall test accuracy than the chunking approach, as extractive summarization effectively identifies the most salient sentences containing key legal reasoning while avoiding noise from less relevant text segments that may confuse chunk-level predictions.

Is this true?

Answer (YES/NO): NO